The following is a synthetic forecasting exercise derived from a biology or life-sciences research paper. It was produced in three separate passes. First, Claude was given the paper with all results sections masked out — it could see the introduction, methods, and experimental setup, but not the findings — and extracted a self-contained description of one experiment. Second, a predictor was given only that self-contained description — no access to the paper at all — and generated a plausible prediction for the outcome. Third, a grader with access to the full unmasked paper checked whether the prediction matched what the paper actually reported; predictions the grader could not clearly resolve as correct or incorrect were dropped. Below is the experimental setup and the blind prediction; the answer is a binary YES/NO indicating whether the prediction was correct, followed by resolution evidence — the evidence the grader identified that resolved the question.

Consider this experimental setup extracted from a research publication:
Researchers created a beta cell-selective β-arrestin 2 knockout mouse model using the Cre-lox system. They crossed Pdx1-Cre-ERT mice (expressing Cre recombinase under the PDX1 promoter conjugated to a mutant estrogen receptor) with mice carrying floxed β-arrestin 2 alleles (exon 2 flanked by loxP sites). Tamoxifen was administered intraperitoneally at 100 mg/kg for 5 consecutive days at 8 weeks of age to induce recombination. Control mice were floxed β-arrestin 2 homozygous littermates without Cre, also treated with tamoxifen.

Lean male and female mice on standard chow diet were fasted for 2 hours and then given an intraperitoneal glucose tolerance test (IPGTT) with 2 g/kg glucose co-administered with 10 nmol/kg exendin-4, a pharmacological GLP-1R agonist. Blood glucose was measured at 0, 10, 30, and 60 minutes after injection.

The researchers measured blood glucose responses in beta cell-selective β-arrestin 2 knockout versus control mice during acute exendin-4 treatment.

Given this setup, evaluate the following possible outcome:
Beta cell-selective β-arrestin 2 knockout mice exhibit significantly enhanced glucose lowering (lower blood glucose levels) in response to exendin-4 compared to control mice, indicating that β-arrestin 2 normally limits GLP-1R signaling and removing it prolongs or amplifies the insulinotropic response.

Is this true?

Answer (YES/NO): NO